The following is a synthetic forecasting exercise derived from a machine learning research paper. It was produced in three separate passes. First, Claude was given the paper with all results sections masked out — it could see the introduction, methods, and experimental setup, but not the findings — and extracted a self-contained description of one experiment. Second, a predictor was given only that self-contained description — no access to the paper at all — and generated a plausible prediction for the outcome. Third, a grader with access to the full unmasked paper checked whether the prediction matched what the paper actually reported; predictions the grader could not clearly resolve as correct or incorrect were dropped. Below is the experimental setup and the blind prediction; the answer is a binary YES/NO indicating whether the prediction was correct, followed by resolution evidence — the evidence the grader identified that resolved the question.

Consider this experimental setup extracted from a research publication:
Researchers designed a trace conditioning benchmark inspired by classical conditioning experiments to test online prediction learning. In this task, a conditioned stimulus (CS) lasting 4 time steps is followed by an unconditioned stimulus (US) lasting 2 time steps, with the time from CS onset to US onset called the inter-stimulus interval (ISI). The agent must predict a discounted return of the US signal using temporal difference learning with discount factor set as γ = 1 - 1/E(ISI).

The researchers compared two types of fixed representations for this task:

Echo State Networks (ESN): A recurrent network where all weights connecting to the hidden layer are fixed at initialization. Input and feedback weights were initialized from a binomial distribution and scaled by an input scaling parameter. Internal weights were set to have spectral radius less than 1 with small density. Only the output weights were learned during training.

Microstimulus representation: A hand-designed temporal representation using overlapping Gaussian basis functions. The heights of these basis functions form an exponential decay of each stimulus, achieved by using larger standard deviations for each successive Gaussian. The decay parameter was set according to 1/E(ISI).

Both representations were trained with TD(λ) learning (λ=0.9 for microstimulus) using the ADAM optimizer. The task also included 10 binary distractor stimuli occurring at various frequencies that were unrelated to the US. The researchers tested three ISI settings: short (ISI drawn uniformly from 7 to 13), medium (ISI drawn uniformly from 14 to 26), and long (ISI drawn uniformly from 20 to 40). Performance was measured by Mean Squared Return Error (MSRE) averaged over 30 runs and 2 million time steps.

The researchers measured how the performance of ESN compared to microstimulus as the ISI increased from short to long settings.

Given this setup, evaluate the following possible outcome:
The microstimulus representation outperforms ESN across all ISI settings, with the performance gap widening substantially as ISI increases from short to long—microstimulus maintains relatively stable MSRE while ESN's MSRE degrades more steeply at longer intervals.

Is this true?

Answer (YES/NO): NO